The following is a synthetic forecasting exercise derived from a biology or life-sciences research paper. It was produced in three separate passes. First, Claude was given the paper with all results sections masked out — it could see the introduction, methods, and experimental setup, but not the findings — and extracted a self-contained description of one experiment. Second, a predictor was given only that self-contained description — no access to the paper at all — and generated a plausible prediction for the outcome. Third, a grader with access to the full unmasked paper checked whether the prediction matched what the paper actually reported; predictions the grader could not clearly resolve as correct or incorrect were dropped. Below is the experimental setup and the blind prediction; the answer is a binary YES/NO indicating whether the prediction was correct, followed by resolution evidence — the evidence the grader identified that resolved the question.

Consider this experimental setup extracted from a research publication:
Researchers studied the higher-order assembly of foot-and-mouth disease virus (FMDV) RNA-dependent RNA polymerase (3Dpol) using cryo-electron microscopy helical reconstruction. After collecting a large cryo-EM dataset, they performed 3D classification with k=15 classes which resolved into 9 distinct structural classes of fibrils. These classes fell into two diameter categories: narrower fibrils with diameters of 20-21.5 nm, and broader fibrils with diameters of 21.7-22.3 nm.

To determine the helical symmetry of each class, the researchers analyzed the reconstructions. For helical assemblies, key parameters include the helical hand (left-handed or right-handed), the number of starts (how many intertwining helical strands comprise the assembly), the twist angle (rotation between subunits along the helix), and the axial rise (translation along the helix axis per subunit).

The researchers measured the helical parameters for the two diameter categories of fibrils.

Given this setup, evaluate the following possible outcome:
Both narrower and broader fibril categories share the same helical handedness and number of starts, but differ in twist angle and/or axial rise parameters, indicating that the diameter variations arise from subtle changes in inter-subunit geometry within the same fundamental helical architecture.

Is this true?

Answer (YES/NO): NO